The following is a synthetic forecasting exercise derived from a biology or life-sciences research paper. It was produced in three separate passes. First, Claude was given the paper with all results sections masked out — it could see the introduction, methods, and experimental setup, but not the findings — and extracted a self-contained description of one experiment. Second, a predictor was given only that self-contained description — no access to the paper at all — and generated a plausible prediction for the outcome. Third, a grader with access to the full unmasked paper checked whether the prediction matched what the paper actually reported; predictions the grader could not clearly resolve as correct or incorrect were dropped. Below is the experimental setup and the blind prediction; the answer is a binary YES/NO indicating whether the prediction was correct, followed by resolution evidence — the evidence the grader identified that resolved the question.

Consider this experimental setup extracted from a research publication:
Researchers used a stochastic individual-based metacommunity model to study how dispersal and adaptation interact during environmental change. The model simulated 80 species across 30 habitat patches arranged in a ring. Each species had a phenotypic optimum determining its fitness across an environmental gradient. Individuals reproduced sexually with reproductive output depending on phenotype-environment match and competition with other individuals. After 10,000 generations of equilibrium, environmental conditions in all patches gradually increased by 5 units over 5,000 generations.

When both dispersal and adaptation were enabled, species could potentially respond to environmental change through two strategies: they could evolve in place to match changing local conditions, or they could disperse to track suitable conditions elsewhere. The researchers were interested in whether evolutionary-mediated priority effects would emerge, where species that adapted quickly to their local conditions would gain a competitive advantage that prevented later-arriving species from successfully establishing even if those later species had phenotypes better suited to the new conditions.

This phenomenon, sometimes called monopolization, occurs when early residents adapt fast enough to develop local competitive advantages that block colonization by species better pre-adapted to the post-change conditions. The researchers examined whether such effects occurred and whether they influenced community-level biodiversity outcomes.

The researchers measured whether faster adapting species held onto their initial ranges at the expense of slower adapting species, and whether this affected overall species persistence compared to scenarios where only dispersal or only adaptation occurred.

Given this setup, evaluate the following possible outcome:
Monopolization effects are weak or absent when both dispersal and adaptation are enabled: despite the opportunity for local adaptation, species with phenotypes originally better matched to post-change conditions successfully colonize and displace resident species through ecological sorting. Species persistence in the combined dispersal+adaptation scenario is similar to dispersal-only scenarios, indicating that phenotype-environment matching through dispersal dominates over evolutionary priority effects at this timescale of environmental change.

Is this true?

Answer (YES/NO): NO